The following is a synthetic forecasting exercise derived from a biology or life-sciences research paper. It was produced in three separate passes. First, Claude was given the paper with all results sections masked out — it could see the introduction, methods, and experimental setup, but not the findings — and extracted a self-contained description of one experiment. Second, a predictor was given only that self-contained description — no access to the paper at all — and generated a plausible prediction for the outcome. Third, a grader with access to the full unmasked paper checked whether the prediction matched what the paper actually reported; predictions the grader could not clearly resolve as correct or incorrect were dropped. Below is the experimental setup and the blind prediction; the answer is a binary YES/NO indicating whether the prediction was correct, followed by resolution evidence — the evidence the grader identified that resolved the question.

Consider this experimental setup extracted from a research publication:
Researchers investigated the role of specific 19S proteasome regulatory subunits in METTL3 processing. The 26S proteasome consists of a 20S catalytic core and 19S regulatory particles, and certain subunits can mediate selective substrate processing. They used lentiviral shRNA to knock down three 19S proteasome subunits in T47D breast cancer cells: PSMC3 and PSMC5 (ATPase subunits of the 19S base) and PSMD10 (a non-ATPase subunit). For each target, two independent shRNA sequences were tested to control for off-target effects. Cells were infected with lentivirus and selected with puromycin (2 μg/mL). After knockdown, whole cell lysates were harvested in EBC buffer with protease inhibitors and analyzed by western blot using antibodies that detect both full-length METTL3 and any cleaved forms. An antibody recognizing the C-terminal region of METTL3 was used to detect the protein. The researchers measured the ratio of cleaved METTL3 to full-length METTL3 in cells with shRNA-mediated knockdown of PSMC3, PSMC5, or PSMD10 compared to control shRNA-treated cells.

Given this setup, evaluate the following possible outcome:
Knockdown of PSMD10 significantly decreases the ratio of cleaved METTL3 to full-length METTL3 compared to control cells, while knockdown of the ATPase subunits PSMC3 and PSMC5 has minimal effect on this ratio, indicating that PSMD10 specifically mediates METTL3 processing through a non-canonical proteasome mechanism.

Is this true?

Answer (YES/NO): NO